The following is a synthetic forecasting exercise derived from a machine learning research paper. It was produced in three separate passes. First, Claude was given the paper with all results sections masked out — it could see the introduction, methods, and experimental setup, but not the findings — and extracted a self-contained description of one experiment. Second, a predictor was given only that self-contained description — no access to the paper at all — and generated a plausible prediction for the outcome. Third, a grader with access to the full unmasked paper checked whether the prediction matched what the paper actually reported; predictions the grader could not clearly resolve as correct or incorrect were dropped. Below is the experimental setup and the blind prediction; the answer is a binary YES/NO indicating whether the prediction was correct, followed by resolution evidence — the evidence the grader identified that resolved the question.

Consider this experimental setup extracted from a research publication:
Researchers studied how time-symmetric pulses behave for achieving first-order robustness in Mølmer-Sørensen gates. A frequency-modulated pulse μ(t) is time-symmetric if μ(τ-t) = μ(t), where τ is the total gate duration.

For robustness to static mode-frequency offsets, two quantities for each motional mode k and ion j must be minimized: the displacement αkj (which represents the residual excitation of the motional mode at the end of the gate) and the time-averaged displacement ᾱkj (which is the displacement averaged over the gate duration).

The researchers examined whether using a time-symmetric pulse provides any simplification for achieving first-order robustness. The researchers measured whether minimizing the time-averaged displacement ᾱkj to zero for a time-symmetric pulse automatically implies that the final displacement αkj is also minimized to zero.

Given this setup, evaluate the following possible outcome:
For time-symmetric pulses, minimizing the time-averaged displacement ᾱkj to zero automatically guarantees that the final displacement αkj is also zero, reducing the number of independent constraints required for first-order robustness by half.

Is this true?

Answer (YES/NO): YES